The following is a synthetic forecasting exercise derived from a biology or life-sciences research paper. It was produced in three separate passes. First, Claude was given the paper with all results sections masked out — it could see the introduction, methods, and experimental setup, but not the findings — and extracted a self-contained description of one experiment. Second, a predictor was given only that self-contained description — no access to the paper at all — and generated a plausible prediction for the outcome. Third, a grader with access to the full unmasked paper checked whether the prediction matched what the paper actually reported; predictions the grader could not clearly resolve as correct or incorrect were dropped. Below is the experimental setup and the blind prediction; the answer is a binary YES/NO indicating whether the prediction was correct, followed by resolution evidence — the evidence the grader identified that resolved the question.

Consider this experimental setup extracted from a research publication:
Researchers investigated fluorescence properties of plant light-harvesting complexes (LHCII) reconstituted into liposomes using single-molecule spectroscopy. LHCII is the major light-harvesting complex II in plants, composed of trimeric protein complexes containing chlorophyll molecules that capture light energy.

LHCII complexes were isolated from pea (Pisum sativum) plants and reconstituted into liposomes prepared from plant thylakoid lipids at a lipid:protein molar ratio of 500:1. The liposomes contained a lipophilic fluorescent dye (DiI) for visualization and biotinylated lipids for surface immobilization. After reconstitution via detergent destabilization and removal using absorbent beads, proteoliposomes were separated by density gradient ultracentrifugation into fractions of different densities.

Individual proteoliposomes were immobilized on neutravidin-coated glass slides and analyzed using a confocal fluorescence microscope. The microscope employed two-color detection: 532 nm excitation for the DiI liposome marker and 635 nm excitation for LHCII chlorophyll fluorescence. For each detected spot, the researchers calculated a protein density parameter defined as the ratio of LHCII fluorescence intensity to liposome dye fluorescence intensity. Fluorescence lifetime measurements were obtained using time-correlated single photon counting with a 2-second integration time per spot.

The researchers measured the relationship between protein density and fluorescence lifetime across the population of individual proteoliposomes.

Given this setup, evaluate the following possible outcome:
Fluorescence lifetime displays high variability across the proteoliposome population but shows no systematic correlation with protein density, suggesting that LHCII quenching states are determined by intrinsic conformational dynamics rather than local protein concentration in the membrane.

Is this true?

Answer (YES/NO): NO